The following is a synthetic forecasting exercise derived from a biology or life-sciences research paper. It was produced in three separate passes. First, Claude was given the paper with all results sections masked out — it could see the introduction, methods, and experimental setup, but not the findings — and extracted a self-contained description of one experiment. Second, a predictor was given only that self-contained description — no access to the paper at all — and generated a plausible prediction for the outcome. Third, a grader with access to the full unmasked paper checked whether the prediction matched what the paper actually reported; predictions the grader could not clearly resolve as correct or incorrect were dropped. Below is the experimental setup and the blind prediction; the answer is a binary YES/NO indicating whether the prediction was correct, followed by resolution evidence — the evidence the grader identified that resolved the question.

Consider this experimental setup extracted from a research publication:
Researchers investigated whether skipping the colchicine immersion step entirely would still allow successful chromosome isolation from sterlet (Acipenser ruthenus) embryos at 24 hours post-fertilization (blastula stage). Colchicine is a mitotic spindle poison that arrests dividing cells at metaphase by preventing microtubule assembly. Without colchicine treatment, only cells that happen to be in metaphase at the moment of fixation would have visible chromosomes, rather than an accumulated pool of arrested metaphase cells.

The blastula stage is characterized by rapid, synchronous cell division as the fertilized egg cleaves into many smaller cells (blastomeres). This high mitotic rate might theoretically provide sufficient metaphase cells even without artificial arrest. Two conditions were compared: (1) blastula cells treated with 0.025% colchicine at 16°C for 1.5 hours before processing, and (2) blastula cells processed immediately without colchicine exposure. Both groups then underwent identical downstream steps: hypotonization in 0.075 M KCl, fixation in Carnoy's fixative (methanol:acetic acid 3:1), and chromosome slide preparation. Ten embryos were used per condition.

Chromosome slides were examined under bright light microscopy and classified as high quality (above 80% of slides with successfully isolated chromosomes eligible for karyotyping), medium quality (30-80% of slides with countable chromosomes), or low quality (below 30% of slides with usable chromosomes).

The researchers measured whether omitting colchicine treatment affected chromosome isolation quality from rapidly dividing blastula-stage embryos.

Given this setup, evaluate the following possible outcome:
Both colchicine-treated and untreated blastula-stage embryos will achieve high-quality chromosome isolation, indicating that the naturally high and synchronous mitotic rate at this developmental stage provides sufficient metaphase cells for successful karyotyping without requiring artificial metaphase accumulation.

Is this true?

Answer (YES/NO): NO